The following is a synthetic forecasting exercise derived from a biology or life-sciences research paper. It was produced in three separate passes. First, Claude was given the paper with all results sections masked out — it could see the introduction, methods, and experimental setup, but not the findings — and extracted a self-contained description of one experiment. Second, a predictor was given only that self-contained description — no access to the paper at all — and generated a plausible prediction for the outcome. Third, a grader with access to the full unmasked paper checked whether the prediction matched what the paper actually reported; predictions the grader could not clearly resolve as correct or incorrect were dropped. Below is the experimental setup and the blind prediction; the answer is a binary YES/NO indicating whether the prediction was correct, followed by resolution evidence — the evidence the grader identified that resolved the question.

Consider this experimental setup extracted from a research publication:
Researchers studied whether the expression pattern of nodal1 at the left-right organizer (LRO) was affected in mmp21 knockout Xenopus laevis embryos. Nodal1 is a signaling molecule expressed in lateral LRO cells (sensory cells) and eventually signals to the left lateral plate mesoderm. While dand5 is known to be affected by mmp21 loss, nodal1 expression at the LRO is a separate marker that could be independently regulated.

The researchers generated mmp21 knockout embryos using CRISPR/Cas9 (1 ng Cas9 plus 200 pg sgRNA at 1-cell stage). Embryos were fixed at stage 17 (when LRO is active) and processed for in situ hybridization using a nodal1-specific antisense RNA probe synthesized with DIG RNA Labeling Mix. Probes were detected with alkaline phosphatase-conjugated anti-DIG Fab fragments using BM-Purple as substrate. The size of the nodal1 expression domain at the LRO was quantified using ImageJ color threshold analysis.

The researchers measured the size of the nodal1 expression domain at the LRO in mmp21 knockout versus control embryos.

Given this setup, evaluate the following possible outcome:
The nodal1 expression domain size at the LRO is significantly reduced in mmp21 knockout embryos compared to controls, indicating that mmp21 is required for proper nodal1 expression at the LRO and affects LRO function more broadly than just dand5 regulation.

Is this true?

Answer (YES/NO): NO